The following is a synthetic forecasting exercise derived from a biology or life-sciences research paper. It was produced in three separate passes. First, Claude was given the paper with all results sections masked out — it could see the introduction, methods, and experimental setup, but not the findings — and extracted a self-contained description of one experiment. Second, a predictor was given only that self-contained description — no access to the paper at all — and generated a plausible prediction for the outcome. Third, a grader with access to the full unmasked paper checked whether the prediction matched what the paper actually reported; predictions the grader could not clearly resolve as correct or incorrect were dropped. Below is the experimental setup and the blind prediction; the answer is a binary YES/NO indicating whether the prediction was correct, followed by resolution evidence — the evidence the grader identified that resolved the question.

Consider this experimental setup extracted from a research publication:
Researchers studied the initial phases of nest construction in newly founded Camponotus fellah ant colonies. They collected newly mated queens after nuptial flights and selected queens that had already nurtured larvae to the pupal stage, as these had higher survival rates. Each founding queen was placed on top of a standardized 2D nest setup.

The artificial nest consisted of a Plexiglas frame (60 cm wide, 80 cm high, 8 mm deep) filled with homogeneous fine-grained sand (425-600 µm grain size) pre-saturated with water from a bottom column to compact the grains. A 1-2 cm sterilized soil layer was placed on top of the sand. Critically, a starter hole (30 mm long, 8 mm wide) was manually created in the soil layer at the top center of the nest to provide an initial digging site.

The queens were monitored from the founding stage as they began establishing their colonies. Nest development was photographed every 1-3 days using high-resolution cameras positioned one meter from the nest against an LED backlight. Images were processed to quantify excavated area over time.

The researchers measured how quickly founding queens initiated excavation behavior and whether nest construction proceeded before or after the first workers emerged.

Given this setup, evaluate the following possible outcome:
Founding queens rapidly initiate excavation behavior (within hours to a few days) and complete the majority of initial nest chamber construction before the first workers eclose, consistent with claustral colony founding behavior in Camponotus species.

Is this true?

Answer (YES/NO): YES